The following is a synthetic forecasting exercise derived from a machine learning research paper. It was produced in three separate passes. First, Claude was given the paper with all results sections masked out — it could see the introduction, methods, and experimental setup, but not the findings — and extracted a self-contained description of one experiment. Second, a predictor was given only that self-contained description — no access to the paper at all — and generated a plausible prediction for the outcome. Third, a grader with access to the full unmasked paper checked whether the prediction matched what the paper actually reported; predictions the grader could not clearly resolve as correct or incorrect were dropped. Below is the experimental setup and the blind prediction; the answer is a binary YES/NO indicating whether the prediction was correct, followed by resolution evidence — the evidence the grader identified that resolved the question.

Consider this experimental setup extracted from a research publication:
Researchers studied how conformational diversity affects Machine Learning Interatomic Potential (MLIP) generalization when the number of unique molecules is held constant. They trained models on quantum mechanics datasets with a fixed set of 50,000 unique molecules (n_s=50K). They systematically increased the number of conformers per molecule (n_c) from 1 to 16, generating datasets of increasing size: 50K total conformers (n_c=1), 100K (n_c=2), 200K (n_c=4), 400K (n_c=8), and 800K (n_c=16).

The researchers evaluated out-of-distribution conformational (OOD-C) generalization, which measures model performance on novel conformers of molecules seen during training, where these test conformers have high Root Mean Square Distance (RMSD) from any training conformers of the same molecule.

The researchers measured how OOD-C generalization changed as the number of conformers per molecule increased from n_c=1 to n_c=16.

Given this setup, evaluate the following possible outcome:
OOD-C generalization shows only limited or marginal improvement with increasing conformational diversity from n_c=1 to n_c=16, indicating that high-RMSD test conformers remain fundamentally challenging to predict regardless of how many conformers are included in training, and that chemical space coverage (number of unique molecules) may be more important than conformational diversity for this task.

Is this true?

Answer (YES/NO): NO